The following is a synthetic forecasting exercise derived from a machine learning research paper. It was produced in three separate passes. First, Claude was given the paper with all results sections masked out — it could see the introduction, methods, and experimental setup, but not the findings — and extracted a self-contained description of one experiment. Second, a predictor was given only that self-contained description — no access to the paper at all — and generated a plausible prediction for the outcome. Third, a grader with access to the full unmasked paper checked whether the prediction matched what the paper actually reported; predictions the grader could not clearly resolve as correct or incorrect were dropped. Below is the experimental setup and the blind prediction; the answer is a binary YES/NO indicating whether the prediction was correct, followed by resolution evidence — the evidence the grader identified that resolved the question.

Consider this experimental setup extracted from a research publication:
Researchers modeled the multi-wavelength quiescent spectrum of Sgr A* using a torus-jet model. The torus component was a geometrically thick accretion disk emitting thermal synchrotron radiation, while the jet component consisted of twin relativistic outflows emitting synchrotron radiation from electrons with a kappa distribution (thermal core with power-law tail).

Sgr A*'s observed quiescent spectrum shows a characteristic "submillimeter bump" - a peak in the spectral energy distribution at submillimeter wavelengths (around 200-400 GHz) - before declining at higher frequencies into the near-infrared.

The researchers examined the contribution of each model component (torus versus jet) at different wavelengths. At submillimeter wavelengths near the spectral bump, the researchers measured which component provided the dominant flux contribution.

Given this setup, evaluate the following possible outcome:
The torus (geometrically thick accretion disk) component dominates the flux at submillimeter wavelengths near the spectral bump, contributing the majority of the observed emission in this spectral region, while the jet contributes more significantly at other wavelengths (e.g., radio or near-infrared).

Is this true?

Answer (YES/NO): YES